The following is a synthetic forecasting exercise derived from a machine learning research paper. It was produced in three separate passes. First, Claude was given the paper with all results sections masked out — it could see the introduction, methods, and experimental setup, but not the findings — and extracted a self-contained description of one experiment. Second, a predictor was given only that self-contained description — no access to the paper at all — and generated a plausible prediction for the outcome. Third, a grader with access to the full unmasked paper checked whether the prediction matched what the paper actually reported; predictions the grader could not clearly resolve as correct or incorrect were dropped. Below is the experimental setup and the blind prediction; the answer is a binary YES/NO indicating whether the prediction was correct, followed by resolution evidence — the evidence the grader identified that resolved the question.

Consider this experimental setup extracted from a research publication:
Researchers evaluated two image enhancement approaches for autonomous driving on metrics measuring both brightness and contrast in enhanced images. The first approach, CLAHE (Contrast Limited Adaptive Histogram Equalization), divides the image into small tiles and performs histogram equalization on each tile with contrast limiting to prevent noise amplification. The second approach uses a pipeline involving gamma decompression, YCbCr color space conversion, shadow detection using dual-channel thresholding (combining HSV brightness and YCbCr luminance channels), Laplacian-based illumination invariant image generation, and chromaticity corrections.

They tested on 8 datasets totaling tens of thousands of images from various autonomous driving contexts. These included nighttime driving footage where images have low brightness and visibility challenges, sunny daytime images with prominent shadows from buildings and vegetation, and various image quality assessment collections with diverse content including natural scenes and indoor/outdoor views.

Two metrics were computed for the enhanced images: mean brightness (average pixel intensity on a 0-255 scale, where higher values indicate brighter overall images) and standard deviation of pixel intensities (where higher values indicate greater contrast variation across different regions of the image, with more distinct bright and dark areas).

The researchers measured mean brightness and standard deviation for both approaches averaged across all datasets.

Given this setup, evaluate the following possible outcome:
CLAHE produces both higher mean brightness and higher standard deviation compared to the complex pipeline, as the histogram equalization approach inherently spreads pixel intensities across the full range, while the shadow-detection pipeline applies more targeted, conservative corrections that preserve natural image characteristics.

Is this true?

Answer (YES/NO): NO